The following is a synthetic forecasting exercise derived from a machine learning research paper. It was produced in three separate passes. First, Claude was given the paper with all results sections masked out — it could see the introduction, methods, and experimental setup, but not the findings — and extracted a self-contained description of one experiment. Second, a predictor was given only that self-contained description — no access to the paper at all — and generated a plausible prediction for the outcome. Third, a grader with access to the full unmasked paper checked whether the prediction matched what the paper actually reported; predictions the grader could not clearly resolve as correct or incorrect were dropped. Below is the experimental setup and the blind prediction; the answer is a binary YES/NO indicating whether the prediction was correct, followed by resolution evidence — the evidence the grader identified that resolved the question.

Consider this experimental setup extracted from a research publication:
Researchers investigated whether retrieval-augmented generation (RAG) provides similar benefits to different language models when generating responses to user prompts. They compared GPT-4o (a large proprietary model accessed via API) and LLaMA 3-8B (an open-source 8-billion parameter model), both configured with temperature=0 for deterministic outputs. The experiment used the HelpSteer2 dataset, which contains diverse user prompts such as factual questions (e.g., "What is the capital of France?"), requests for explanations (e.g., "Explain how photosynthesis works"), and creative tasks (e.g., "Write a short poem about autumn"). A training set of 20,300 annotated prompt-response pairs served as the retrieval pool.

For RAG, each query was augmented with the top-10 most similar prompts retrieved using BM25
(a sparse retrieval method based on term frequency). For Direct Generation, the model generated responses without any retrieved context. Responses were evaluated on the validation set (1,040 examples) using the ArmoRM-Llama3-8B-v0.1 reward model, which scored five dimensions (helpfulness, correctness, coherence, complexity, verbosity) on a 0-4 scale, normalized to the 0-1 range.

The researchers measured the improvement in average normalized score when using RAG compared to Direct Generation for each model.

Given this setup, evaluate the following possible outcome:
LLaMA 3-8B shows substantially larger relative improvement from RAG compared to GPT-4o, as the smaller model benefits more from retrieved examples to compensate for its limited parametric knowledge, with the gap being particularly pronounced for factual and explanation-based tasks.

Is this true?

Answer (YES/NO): NO